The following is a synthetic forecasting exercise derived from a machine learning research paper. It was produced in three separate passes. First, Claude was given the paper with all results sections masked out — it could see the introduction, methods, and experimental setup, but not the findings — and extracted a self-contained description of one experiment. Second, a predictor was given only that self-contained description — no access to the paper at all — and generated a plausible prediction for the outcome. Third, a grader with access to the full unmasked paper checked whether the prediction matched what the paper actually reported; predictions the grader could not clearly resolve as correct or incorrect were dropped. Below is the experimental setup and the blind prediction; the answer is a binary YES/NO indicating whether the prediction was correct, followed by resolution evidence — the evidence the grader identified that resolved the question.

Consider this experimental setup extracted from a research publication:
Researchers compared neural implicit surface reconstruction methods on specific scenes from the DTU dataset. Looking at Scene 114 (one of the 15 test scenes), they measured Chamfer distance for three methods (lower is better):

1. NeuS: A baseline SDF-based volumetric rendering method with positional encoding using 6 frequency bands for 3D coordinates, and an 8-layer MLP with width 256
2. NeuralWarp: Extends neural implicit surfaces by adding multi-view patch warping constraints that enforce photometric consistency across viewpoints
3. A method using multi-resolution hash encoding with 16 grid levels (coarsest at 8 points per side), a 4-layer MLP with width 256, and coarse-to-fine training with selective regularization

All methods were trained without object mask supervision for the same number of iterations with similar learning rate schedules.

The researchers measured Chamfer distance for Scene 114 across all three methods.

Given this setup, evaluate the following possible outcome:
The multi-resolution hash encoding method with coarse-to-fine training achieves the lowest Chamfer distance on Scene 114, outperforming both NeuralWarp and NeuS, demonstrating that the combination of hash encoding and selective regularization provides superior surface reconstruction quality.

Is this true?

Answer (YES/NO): NO